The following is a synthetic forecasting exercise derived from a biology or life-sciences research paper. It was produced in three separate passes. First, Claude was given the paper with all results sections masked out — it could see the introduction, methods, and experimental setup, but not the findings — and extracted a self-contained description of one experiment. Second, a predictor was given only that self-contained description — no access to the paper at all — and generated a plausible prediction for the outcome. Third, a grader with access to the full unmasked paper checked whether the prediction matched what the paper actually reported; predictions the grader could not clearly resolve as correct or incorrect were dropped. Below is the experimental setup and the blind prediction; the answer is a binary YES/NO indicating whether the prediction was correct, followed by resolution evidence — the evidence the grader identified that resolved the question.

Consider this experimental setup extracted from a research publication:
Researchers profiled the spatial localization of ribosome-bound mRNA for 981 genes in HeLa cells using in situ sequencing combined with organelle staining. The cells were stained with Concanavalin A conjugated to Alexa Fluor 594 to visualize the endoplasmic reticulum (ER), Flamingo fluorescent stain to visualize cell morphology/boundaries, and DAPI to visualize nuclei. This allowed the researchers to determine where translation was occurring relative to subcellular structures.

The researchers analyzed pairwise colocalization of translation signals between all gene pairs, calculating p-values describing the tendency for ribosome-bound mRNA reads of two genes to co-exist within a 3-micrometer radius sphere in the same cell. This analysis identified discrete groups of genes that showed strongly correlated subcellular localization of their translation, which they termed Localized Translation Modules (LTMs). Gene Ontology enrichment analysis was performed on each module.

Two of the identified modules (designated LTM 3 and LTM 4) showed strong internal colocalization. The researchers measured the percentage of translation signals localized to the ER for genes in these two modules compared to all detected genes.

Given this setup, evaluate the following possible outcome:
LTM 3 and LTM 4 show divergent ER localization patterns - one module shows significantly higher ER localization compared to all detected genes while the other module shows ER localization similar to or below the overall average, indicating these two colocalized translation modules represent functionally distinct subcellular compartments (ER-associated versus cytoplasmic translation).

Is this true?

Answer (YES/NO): YES